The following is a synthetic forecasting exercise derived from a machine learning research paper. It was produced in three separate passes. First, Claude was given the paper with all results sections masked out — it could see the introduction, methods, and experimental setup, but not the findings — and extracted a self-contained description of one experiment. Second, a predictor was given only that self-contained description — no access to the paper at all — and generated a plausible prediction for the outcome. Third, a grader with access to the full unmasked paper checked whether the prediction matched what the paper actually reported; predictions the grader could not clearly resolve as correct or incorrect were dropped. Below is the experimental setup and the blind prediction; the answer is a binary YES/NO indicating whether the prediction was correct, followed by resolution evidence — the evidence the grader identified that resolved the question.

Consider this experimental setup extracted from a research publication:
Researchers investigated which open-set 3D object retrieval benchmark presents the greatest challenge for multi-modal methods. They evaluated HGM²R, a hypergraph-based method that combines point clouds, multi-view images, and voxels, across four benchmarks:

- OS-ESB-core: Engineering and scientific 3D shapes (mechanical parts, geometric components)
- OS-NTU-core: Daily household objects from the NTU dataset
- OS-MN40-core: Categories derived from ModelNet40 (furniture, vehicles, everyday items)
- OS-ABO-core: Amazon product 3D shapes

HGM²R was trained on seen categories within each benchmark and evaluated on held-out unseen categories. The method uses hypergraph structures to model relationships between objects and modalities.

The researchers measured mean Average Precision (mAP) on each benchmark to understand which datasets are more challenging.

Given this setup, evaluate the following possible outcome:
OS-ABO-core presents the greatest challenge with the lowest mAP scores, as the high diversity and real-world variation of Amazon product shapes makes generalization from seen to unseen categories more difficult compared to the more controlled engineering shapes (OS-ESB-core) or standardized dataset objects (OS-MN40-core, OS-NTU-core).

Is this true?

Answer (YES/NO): NO